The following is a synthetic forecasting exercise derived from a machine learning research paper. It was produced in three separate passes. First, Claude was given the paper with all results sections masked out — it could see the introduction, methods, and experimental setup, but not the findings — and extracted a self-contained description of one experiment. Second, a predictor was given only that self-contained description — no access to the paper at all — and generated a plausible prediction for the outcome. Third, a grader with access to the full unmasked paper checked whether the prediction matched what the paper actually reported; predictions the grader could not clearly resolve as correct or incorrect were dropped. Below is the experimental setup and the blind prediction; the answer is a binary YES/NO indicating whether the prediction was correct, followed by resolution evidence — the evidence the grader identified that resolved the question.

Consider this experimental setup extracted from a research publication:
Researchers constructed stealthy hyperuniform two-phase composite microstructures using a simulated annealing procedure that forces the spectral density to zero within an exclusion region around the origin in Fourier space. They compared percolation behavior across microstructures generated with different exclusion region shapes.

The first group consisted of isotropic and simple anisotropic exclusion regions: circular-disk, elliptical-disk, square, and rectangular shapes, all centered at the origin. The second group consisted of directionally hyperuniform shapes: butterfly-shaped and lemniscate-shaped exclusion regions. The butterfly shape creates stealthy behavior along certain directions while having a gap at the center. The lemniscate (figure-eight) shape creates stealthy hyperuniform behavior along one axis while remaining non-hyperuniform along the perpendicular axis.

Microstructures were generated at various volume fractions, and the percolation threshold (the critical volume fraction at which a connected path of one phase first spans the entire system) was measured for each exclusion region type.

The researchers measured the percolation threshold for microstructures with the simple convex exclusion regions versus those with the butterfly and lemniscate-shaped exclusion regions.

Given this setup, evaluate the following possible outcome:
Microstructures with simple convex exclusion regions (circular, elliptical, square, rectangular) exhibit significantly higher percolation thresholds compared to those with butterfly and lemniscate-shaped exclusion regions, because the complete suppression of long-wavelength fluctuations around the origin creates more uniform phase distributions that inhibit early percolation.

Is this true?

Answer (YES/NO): YES